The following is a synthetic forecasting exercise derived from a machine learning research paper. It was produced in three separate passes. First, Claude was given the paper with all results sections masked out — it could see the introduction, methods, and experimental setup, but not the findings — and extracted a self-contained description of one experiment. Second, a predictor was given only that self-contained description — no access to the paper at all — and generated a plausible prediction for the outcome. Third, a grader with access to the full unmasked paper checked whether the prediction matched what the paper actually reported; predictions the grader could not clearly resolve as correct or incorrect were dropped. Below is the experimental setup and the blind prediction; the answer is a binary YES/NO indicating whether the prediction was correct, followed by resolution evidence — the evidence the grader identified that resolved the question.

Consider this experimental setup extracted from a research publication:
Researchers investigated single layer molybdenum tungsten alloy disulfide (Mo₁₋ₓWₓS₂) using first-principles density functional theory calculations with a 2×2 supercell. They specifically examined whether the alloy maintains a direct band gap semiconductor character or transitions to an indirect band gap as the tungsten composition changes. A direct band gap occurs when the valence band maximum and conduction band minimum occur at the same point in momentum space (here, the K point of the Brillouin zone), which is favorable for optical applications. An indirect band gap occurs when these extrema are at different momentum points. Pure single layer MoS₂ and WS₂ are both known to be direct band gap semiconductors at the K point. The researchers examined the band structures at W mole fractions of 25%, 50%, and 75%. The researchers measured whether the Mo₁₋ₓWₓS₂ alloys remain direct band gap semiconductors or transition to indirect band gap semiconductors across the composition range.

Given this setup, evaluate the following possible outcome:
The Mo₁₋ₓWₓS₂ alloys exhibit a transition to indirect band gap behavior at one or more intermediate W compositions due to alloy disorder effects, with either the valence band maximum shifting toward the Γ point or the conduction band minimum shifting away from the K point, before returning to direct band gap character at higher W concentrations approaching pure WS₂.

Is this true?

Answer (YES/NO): NO